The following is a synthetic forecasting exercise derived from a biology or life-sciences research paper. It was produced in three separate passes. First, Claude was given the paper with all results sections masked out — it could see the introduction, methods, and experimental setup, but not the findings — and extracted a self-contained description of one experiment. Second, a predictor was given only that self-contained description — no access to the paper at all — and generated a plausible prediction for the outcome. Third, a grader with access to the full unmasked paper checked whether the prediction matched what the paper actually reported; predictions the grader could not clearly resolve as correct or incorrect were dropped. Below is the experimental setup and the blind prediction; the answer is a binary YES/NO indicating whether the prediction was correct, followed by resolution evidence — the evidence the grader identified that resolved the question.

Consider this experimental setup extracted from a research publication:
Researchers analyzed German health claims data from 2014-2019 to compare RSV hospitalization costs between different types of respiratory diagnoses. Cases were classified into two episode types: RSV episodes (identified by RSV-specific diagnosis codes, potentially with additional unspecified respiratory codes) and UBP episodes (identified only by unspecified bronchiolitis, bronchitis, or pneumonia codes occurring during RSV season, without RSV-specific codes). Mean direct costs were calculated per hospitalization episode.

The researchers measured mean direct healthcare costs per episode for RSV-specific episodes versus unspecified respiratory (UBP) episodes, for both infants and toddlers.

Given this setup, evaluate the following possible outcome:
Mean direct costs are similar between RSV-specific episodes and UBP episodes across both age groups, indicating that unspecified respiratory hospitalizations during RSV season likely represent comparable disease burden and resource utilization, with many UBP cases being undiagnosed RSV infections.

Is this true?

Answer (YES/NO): NO